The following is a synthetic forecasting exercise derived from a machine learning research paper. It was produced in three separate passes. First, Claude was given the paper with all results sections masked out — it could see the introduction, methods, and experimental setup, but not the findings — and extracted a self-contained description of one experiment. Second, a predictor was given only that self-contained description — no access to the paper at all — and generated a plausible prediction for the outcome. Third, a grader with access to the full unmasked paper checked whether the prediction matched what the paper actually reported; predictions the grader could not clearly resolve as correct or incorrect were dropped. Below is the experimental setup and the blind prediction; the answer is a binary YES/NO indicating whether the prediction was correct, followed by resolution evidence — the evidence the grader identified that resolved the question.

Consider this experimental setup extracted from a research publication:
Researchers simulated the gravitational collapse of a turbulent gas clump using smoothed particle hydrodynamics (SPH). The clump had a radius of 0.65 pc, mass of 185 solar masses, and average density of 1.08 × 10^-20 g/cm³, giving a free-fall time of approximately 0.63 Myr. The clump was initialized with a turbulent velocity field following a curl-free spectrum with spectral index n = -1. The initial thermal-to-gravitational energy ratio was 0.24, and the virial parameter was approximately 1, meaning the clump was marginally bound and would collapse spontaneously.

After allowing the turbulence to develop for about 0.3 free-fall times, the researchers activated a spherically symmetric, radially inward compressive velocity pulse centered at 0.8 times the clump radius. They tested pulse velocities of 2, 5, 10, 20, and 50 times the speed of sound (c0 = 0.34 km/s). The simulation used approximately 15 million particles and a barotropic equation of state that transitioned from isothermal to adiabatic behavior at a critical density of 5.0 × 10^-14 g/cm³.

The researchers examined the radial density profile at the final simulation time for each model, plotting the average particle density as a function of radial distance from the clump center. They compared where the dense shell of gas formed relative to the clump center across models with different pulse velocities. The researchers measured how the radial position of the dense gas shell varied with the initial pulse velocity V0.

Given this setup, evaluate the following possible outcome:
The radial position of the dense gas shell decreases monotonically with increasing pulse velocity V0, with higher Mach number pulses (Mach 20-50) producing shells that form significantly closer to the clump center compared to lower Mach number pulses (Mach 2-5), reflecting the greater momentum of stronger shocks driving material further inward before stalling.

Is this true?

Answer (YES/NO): NO